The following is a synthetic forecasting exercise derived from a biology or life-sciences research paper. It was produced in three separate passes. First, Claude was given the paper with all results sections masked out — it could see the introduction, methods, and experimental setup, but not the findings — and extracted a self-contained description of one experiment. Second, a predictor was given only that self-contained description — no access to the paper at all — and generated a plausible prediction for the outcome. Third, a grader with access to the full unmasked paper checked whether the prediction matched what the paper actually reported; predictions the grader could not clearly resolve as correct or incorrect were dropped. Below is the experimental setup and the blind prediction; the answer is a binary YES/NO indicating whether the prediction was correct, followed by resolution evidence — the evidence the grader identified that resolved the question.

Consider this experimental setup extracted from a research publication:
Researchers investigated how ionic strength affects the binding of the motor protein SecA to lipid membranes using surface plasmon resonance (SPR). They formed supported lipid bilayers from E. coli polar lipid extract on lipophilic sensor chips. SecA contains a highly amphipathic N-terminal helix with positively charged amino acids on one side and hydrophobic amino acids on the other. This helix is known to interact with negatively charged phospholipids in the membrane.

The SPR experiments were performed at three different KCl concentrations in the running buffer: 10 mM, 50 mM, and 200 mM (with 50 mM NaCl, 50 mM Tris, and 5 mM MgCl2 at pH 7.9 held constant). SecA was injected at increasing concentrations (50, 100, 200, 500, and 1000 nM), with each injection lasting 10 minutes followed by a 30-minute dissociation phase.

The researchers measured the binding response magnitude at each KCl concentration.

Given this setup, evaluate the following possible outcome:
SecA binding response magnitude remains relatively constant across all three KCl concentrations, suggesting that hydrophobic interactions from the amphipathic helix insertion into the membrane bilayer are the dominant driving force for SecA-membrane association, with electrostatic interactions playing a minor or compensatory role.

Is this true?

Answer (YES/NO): NO